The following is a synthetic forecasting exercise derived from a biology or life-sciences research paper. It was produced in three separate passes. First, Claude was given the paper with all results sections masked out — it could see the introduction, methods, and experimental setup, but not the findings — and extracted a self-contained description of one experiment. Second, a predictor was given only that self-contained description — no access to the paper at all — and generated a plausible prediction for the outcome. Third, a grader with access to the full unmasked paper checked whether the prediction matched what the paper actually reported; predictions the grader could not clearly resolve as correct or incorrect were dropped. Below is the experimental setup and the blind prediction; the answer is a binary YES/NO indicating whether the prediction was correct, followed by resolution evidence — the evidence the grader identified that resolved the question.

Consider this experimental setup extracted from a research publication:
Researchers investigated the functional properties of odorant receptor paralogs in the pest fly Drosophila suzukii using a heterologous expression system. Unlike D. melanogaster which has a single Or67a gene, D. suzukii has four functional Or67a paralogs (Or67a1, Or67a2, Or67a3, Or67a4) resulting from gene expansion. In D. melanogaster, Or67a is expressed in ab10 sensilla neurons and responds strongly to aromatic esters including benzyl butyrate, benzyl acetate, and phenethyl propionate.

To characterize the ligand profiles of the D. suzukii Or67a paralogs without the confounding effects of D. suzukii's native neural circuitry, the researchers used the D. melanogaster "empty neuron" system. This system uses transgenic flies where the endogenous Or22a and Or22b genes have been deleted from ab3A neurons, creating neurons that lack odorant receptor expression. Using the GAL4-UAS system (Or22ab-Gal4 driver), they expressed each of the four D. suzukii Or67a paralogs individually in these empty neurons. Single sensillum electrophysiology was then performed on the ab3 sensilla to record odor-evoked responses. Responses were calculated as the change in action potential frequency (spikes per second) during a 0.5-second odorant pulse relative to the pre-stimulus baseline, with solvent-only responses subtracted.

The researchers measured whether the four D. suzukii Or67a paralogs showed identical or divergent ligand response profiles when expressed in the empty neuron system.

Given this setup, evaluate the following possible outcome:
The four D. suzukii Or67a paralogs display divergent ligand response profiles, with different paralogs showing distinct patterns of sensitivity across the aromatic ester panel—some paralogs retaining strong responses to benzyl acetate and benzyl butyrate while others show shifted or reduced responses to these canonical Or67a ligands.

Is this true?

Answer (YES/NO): NO